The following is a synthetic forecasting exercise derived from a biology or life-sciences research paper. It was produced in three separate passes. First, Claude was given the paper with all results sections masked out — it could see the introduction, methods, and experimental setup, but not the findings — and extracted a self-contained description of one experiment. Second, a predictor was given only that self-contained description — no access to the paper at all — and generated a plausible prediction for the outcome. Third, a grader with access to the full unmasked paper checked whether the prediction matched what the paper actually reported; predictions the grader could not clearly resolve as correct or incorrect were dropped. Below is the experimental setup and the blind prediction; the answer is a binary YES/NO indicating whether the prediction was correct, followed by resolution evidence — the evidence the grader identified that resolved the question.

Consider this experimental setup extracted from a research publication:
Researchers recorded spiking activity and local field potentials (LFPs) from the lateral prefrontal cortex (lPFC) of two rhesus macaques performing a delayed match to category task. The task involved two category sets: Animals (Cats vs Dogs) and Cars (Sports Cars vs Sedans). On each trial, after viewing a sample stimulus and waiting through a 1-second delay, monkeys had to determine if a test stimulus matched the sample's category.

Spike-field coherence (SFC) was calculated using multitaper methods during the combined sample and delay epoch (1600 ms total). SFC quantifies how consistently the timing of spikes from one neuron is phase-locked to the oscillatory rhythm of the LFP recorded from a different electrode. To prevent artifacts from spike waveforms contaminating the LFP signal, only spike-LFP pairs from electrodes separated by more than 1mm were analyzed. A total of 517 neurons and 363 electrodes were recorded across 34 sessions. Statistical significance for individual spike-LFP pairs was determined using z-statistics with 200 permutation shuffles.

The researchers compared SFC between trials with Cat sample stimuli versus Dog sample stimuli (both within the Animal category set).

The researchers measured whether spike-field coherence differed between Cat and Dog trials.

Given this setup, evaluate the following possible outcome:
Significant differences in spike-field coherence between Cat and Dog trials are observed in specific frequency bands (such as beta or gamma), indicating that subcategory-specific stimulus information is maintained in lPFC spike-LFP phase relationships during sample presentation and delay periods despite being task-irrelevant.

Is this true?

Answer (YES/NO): NO